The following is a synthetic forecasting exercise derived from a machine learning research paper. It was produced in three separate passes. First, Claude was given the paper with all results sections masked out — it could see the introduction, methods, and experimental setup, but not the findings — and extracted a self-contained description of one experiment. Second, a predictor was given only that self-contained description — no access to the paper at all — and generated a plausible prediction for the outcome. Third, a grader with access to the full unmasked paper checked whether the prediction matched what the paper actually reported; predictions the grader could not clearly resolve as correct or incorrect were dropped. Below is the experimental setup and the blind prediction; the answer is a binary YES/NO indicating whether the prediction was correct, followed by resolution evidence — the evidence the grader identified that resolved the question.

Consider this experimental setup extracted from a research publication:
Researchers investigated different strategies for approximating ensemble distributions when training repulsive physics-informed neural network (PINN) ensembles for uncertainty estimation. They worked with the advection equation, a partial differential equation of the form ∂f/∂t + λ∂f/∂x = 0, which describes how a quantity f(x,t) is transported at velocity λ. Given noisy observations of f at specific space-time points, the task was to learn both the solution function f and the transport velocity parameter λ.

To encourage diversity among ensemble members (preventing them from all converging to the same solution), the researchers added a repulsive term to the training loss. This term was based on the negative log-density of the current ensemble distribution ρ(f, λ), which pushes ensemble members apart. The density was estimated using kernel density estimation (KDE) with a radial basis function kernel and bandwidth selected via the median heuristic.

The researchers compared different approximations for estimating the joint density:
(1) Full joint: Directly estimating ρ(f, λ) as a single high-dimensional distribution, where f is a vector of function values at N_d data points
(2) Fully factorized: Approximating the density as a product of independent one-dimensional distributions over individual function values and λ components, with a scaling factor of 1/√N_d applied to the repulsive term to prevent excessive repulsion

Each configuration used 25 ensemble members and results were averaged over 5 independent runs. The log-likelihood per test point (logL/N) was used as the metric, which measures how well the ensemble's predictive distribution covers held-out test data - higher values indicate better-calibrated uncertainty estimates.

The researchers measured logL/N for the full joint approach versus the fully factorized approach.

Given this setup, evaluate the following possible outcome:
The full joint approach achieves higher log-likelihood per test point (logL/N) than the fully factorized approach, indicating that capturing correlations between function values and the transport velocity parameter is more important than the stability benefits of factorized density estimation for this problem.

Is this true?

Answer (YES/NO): NO